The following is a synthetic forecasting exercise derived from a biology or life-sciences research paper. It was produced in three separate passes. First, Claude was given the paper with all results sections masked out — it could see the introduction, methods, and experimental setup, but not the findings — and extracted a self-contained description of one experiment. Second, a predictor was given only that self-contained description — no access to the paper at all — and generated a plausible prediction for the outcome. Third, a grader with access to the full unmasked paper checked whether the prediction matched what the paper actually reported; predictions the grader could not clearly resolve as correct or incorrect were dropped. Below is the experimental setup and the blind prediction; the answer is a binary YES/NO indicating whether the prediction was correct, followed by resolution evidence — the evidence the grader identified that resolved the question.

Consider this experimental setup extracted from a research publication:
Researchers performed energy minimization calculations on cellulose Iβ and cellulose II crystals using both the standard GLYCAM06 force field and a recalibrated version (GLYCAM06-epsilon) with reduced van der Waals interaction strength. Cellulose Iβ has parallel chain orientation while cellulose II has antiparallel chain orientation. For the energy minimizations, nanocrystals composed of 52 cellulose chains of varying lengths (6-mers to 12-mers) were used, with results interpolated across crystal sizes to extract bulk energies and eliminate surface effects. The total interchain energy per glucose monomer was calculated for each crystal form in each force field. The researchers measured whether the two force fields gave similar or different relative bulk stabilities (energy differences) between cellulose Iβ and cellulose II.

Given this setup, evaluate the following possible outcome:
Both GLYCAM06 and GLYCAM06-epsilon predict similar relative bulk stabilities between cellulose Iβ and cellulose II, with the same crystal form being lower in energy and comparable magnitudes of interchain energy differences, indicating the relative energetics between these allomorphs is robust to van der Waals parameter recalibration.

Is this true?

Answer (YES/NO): YES